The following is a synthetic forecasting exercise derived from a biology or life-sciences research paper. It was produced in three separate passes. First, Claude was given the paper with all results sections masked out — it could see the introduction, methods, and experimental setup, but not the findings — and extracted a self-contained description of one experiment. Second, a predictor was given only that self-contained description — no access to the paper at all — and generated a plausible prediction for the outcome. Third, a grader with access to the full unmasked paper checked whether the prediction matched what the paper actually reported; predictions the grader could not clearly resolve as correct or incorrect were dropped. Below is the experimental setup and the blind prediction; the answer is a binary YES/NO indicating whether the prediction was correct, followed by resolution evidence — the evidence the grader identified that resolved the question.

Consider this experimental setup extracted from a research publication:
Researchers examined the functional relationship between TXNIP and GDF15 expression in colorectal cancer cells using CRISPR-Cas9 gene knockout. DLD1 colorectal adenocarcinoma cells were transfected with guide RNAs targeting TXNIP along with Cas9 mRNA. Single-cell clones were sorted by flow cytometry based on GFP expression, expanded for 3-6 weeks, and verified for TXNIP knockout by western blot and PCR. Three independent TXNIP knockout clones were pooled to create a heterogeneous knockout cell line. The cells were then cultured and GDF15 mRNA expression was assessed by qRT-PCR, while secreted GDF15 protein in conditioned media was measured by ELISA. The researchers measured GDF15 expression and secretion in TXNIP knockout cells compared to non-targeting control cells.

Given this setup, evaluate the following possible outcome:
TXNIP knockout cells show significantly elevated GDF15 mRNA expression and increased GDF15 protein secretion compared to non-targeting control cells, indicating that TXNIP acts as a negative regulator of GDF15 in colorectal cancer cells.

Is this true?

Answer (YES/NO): YES